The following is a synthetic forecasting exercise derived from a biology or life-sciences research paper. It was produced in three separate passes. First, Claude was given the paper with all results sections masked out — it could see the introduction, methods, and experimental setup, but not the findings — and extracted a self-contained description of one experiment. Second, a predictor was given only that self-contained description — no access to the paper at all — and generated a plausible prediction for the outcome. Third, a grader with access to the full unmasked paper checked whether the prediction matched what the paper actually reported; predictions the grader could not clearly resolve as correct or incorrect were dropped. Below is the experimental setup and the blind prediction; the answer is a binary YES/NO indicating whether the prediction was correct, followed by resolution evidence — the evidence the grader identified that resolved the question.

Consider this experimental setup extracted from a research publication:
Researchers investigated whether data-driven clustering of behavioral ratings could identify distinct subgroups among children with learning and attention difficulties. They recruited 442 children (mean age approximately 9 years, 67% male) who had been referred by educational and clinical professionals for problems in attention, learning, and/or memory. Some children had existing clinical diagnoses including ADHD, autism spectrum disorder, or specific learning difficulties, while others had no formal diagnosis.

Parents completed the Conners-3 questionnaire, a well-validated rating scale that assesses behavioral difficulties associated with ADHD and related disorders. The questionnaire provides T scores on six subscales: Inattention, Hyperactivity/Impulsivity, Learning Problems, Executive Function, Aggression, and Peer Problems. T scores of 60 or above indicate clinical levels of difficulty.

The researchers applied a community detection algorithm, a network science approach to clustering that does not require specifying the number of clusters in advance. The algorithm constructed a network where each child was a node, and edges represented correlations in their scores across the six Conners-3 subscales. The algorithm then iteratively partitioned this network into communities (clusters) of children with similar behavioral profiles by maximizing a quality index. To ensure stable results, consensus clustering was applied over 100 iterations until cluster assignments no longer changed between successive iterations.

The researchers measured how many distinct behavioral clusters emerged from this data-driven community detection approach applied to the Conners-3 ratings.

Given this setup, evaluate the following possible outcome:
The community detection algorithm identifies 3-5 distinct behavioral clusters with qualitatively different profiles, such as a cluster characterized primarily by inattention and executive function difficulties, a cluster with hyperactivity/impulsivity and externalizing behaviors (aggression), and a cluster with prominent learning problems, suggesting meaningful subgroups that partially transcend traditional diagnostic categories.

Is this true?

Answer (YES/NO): NO